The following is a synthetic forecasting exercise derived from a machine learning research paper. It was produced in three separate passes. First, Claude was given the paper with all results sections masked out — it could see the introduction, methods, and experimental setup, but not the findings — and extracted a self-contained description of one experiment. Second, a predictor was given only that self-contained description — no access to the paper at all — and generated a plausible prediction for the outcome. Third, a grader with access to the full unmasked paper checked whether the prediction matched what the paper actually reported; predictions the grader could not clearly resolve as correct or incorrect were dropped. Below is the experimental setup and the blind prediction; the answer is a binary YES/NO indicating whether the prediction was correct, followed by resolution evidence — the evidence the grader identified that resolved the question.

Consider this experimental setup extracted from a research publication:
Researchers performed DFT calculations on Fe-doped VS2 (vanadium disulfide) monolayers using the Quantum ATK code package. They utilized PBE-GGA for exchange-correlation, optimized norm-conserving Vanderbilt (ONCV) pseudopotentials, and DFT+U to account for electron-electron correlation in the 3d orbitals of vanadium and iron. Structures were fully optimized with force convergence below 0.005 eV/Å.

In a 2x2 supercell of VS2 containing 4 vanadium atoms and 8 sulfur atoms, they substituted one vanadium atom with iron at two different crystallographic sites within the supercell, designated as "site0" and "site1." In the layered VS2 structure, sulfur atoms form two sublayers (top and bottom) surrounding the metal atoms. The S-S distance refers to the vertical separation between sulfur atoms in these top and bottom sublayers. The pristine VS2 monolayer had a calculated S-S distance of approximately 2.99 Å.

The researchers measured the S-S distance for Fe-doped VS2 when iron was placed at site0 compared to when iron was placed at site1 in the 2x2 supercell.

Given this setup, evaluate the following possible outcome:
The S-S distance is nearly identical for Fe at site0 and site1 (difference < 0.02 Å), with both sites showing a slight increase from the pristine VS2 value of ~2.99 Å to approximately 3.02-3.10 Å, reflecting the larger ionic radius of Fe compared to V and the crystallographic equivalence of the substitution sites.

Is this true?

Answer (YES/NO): NO